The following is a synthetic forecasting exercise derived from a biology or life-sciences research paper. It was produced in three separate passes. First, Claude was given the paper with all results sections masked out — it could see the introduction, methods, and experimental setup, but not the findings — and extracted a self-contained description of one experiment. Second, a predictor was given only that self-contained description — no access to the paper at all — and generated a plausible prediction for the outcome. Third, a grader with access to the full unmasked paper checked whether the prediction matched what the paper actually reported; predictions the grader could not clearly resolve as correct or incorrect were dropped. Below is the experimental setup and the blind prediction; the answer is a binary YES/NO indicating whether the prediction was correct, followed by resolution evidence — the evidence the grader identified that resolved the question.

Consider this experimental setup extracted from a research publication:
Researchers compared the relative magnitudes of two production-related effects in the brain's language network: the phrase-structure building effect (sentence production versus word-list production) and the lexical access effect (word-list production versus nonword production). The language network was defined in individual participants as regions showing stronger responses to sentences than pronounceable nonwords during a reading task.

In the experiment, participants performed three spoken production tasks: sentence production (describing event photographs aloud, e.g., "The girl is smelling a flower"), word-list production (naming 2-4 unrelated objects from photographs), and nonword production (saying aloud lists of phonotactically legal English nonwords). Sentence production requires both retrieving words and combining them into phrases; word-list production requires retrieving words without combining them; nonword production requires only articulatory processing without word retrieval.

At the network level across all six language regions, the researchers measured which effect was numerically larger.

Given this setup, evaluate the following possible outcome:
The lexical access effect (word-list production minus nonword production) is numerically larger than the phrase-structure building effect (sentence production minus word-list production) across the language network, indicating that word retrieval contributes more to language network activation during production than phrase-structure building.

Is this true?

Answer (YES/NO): NO